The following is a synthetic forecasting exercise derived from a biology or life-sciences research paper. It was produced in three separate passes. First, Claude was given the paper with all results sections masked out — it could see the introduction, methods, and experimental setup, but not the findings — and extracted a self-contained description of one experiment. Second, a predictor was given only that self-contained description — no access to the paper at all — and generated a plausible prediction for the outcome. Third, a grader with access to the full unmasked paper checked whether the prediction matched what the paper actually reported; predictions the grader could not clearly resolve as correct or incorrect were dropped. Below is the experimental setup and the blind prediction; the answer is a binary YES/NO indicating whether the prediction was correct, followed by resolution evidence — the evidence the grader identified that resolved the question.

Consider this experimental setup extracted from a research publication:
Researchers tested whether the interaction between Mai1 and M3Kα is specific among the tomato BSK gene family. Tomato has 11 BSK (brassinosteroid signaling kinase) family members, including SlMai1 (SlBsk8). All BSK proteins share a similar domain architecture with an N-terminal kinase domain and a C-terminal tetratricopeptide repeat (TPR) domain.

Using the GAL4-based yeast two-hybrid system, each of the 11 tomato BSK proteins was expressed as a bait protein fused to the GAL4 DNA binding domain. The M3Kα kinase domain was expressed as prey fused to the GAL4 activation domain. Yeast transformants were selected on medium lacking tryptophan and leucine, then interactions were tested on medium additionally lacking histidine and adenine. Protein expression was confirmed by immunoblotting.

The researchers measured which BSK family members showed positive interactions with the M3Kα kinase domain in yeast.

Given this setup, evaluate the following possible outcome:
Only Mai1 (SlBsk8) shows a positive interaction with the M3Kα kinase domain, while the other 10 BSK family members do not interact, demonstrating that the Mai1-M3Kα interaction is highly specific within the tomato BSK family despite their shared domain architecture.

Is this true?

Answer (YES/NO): YES